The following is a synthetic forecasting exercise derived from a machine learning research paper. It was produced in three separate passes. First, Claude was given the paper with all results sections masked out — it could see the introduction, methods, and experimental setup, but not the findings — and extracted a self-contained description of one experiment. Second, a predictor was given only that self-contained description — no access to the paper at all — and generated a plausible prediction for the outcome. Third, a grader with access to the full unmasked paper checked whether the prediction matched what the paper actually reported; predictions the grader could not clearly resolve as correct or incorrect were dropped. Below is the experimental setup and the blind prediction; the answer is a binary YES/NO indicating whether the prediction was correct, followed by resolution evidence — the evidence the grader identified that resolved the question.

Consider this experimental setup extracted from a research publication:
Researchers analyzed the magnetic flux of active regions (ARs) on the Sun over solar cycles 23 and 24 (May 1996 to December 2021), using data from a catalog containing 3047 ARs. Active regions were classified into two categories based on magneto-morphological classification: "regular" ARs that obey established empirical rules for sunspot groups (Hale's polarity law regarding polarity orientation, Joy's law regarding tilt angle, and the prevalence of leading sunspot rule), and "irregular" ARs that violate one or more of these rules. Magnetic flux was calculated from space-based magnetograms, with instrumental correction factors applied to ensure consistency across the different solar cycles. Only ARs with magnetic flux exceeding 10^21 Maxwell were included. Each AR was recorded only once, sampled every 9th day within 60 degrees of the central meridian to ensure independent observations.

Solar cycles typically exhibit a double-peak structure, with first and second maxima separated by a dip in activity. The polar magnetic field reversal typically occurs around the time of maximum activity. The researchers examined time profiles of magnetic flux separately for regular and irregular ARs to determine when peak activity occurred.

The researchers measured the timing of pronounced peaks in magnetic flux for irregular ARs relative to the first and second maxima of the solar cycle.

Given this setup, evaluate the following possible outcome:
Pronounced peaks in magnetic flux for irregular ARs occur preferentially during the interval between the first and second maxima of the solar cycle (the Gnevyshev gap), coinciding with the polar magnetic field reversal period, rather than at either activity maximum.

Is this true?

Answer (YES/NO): NO